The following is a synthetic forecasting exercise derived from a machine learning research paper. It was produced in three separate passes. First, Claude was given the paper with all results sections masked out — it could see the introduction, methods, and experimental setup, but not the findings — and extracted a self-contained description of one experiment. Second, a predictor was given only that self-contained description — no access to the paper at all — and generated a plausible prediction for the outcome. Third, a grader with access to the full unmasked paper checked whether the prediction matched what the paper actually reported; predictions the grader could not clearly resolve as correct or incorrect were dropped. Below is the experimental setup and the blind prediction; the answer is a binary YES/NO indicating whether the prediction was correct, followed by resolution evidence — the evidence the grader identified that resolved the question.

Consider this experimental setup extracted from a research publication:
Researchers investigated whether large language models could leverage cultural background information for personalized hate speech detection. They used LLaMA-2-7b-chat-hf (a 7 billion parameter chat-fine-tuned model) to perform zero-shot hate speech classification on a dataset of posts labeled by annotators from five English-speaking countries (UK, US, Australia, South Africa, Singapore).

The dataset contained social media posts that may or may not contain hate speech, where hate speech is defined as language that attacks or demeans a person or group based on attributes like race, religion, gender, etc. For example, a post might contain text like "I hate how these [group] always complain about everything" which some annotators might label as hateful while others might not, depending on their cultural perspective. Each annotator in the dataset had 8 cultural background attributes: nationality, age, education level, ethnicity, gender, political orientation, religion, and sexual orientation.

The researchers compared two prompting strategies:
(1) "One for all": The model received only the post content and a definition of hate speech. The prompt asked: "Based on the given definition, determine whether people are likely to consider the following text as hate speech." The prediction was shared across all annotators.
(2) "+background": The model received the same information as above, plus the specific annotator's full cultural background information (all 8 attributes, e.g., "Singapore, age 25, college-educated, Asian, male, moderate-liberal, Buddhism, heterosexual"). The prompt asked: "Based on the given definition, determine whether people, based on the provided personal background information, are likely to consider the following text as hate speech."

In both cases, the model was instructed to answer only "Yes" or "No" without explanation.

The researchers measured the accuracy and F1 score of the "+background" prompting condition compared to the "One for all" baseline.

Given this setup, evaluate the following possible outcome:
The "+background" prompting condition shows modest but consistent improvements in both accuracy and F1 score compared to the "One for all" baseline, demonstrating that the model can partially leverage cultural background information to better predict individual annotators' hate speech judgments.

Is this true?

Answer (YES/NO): NO